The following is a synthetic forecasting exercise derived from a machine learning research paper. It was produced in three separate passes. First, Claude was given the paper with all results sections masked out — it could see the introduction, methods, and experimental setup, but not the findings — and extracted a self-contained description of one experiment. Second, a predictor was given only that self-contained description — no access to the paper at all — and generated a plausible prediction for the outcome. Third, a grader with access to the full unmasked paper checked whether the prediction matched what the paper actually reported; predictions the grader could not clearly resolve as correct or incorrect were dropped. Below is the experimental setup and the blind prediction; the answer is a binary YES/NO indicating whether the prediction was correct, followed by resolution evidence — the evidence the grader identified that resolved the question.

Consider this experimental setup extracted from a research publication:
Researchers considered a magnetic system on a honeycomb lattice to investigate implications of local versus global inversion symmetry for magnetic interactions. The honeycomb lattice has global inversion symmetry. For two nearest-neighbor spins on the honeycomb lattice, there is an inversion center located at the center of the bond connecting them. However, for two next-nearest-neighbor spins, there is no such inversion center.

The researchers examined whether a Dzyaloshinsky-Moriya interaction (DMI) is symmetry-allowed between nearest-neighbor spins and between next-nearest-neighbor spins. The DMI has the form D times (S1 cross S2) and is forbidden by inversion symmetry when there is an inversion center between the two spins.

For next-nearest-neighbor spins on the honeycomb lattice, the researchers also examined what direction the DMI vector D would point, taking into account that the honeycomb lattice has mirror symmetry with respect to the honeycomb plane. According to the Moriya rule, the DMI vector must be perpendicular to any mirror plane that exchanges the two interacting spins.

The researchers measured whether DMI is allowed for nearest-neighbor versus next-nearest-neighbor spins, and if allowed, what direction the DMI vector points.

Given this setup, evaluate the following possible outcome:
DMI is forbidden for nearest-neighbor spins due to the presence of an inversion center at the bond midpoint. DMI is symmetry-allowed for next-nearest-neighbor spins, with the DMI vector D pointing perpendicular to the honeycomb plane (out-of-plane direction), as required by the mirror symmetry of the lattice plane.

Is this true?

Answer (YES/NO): YES